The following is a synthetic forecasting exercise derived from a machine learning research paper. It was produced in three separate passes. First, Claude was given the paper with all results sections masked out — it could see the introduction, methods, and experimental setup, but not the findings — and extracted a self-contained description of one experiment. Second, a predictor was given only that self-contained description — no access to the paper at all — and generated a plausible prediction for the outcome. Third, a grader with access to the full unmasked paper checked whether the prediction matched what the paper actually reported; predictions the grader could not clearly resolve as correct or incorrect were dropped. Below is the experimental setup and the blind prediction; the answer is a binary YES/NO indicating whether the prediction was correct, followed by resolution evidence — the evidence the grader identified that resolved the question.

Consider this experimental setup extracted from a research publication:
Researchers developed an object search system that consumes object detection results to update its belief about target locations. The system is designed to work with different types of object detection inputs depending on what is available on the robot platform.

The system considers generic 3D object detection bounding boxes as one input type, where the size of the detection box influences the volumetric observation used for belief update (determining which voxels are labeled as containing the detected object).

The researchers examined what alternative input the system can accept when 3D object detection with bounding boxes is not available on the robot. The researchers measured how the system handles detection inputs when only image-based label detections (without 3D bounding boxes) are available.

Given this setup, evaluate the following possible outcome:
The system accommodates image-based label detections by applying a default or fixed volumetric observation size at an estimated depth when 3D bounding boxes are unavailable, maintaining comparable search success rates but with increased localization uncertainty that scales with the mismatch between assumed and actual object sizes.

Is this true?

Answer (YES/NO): NO